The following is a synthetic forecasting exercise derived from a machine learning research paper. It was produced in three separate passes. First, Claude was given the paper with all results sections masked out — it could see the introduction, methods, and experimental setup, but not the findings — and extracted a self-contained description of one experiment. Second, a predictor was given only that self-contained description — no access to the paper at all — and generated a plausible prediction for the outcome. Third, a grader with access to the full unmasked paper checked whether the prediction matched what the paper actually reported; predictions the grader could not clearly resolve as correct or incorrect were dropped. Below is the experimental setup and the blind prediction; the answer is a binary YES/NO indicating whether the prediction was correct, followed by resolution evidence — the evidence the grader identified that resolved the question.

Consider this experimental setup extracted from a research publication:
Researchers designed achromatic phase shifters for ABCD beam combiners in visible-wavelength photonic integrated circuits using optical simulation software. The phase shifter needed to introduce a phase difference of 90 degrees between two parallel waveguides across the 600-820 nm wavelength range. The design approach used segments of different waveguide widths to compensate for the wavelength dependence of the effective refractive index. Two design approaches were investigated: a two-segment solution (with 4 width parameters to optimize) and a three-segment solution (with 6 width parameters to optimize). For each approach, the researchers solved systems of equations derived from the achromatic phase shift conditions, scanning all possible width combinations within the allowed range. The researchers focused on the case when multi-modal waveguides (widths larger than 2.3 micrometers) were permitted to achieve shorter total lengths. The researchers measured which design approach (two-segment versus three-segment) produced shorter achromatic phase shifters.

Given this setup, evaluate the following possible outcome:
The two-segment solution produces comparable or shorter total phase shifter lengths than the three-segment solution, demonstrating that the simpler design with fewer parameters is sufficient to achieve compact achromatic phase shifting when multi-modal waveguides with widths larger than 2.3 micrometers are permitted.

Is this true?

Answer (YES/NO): YES